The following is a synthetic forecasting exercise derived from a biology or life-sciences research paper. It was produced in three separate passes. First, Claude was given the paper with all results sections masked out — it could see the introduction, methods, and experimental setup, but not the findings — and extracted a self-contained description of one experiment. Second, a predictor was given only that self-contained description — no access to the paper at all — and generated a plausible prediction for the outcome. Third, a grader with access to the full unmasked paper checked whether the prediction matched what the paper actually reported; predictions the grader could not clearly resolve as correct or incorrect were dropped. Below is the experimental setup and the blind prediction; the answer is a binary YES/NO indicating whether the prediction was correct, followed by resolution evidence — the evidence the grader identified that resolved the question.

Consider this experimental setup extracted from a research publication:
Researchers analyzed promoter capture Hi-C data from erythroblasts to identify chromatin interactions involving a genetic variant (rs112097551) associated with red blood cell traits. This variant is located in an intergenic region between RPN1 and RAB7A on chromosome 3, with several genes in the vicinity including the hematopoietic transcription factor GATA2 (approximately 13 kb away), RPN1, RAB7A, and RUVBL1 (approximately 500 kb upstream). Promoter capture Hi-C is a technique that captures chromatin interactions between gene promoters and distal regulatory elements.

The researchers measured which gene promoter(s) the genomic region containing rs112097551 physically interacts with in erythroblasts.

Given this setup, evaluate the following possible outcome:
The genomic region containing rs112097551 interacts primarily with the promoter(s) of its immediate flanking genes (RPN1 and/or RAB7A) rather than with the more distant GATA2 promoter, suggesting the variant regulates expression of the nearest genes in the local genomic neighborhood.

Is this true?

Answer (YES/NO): NO